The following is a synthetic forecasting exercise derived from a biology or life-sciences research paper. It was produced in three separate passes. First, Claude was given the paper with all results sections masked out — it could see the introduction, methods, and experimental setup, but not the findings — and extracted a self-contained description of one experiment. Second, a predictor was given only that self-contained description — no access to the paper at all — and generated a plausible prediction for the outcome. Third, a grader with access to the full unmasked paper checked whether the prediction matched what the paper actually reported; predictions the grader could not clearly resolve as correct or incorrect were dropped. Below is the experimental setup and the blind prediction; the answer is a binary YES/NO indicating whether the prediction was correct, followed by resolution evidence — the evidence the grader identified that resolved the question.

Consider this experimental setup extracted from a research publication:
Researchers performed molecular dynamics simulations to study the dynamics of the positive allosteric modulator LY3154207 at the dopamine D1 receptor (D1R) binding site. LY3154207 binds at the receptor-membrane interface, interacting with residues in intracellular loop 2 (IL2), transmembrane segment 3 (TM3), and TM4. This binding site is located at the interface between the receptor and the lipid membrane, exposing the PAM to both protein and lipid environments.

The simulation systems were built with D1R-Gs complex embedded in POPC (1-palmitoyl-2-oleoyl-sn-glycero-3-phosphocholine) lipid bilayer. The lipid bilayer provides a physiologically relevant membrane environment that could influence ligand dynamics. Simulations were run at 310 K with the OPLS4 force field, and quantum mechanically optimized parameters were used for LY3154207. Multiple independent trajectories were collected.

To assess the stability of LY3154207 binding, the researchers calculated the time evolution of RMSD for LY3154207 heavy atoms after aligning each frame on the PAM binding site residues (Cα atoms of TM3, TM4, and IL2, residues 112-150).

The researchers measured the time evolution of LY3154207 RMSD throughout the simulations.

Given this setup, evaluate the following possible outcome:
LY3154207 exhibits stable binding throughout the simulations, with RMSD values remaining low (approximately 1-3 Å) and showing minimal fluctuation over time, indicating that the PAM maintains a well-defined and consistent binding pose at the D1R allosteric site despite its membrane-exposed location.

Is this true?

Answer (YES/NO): YES